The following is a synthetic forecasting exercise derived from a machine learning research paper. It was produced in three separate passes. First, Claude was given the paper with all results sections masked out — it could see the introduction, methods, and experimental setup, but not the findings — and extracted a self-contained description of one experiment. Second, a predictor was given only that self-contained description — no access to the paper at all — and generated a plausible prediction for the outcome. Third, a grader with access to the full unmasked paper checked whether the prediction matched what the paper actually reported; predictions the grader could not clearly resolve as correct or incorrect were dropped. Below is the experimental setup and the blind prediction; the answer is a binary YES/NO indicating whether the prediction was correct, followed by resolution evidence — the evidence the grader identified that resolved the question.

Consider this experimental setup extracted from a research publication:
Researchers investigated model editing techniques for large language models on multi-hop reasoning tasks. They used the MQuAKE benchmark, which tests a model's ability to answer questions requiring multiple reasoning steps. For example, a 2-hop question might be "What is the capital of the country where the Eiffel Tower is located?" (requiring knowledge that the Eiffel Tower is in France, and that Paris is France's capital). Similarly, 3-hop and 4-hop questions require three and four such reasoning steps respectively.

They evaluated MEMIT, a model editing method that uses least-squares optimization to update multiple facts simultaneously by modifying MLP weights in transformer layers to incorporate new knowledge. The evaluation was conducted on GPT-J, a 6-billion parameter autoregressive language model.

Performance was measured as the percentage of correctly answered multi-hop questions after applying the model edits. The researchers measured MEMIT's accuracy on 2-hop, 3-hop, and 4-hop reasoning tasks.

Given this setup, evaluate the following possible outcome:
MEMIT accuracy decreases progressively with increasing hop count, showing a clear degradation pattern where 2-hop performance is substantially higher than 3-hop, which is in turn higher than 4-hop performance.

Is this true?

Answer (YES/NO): YES